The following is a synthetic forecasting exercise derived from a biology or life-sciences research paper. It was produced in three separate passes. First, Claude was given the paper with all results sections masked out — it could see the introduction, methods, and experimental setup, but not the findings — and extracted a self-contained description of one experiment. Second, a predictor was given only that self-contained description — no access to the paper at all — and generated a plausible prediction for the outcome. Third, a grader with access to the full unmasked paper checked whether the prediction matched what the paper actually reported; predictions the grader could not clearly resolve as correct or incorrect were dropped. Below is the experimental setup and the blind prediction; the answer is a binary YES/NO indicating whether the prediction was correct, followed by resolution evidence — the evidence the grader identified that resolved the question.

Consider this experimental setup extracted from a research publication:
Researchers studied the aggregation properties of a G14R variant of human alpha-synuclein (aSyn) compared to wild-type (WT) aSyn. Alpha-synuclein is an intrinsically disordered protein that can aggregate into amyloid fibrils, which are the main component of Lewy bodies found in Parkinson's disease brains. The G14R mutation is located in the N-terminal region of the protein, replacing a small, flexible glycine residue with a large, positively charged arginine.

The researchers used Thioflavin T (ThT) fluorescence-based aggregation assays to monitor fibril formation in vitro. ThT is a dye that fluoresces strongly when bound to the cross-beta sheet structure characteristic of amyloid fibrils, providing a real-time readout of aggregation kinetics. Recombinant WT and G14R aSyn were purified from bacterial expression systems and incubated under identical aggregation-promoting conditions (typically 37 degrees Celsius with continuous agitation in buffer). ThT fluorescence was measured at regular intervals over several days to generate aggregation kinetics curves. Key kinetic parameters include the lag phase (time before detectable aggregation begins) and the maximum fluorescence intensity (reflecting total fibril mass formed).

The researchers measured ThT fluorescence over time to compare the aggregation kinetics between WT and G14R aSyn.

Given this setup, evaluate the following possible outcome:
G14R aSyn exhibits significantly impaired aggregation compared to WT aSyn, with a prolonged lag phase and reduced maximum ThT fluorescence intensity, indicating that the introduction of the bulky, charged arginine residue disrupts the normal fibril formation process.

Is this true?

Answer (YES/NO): NO